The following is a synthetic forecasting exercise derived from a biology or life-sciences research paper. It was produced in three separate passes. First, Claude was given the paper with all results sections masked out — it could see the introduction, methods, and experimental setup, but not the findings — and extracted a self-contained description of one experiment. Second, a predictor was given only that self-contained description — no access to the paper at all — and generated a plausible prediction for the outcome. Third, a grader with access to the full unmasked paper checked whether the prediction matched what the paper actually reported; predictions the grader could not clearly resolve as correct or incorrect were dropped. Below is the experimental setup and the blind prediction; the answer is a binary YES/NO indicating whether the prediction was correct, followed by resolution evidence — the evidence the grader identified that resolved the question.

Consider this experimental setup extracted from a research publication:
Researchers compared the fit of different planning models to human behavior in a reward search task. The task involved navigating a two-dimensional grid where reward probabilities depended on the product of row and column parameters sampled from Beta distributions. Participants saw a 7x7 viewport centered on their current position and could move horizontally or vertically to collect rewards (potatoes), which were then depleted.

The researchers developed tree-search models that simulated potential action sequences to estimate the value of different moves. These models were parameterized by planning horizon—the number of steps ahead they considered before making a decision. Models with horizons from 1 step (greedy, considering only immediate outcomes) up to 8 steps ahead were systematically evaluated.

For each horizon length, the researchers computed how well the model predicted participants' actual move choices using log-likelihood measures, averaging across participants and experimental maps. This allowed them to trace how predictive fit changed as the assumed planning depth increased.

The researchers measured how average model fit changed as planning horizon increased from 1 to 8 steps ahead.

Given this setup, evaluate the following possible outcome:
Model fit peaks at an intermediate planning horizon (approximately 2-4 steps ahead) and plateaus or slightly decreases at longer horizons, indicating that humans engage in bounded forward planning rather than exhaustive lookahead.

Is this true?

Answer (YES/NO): YES